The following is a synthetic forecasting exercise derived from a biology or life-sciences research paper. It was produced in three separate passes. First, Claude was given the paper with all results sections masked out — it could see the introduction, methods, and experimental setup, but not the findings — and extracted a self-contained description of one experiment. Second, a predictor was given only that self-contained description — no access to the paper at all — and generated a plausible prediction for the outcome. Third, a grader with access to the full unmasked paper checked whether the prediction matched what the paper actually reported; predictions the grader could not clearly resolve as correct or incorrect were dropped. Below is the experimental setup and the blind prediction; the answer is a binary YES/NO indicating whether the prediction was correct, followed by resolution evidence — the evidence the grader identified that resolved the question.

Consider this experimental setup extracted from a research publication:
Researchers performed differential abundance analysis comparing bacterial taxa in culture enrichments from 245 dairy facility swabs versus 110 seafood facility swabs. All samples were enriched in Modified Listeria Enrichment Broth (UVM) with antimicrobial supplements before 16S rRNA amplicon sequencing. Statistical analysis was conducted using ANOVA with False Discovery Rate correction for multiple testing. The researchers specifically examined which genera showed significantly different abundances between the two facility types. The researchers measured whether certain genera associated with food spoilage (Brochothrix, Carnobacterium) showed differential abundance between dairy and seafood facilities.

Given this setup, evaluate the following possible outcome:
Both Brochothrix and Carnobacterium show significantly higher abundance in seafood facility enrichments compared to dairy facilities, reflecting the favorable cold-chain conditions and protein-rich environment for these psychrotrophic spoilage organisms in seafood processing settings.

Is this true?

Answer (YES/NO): NO